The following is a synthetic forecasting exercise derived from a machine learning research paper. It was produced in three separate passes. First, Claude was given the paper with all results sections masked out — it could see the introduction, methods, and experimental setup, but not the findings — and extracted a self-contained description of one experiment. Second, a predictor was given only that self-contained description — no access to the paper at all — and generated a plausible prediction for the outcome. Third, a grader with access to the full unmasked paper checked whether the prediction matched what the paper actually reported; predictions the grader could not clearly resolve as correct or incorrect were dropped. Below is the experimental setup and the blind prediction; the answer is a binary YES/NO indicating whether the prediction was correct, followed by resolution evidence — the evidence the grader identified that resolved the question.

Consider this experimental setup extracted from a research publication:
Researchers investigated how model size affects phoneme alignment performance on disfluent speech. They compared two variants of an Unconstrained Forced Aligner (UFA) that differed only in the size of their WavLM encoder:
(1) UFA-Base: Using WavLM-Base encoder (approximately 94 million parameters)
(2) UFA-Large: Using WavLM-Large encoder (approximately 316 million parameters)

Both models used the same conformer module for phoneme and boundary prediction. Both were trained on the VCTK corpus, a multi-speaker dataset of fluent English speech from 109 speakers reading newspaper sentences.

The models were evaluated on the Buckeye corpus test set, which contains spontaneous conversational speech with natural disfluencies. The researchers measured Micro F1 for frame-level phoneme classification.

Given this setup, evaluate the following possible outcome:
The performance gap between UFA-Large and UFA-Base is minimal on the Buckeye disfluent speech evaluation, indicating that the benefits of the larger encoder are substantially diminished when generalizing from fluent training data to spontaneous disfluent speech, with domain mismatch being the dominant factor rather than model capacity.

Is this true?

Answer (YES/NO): NO